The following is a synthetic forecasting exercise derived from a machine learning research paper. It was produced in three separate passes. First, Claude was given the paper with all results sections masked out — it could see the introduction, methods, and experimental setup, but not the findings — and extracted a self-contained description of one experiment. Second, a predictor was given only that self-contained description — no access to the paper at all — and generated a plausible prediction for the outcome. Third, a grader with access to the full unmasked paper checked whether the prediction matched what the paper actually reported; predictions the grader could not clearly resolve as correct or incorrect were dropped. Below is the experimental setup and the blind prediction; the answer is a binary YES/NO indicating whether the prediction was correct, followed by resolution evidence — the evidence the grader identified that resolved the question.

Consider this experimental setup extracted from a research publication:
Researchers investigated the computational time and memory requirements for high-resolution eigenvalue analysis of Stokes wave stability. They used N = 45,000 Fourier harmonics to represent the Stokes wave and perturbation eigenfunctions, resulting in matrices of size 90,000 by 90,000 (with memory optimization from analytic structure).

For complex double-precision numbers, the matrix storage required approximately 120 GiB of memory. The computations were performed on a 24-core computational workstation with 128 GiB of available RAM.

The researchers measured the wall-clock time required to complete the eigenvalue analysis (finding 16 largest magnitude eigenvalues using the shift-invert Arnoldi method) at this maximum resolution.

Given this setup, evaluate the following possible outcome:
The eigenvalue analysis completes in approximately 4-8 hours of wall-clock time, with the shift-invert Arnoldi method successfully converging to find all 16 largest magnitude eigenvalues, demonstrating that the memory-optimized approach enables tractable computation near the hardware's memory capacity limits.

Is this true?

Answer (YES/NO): NO